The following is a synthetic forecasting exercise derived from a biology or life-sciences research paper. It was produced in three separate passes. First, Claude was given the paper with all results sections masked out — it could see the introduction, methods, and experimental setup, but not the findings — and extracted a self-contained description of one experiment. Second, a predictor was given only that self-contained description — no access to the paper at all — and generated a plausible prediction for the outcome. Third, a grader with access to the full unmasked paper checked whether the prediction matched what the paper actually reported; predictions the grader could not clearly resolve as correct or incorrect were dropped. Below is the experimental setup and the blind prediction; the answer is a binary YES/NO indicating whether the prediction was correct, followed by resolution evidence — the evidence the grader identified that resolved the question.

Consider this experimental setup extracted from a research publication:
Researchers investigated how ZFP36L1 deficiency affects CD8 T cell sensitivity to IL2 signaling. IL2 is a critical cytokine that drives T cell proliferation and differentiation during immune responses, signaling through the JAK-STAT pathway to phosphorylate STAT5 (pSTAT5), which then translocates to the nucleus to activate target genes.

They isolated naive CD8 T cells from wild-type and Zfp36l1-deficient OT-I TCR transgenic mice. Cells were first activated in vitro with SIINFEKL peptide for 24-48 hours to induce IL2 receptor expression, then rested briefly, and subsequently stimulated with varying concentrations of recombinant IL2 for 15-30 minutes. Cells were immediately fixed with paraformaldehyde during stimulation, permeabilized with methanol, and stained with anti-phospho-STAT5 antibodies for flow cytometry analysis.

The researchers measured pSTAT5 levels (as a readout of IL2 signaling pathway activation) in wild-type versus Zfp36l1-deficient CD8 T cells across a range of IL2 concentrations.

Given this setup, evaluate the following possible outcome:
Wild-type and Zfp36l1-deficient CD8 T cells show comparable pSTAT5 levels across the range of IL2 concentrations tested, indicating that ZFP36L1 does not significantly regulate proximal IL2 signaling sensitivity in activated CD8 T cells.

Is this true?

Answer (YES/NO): NO